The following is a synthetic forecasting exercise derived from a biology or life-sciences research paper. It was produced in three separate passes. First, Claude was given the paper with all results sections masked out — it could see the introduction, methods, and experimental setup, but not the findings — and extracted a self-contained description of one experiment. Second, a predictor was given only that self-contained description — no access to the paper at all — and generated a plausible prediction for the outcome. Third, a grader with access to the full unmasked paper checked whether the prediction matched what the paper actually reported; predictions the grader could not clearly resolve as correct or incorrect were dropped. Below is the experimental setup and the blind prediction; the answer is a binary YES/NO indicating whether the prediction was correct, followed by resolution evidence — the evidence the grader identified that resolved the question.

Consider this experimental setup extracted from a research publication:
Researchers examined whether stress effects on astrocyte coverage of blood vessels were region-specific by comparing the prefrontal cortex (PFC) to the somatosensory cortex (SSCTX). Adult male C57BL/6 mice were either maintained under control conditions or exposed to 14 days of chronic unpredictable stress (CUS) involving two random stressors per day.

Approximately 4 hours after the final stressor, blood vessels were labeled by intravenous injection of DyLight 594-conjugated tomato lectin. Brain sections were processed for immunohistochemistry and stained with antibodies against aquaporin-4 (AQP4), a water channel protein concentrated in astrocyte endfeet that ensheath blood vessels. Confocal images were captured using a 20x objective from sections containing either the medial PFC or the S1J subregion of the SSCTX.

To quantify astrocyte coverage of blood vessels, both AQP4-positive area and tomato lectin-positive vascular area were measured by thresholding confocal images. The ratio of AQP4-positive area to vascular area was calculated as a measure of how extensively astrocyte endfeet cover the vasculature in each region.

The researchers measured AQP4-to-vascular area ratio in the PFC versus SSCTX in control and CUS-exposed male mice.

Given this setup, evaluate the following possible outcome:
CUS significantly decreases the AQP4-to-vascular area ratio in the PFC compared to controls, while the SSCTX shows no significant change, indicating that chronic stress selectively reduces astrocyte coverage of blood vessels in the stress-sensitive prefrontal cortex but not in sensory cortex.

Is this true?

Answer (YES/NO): YES